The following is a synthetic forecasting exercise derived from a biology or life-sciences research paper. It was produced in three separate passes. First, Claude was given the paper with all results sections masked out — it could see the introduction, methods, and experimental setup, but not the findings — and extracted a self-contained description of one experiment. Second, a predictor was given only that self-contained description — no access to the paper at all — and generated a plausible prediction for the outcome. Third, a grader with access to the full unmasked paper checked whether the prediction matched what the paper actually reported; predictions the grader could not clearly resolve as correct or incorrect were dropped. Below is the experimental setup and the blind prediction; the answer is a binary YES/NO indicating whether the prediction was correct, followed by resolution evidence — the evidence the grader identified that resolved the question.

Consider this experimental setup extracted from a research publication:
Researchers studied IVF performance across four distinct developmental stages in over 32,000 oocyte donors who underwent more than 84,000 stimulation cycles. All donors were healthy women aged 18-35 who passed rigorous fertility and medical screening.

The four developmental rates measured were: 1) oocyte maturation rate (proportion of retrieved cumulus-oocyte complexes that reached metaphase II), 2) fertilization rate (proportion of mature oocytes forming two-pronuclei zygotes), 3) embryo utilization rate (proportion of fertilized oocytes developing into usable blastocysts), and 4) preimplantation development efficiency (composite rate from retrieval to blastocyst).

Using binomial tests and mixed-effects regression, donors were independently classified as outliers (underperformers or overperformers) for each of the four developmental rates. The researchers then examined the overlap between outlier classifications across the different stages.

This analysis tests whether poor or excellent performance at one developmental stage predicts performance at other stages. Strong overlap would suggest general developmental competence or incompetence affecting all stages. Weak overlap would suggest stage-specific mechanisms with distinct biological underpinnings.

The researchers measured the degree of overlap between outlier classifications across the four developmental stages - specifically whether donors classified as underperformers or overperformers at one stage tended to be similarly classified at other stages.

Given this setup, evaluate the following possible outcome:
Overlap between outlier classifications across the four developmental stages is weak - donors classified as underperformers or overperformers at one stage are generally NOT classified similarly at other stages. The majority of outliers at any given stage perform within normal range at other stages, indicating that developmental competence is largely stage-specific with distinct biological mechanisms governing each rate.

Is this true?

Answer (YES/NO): YES